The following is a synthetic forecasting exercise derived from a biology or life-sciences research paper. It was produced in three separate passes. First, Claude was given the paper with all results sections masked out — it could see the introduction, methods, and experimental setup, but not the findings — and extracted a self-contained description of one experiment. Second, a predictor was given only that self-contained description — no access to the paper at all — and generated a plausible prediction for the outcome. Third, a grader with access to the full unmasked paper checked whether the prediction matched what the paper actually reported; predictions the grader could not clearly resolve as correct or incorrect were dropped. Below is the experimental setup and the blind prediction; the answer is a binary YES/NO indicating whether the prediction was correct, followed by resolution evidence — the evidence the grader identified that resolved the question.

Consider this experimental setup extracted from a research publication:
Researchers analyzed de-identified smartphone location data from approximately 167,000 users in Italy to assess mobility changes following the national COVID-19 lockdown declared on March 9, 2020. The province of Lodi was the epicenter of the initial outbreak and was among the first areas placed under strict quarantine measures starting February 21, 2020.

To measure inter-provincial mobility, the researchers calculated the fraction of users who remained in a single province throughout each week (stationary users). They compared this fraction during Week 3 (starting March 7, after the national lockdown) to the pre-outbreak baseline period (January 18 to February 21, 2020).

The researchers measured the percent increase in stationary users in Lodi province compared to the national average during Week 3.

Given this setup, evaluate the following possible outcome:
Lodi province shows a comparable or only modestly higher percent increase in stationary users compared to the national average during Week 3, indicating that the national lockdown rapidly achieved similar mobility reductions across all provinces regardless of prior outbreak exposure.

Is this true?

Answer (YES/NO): NO